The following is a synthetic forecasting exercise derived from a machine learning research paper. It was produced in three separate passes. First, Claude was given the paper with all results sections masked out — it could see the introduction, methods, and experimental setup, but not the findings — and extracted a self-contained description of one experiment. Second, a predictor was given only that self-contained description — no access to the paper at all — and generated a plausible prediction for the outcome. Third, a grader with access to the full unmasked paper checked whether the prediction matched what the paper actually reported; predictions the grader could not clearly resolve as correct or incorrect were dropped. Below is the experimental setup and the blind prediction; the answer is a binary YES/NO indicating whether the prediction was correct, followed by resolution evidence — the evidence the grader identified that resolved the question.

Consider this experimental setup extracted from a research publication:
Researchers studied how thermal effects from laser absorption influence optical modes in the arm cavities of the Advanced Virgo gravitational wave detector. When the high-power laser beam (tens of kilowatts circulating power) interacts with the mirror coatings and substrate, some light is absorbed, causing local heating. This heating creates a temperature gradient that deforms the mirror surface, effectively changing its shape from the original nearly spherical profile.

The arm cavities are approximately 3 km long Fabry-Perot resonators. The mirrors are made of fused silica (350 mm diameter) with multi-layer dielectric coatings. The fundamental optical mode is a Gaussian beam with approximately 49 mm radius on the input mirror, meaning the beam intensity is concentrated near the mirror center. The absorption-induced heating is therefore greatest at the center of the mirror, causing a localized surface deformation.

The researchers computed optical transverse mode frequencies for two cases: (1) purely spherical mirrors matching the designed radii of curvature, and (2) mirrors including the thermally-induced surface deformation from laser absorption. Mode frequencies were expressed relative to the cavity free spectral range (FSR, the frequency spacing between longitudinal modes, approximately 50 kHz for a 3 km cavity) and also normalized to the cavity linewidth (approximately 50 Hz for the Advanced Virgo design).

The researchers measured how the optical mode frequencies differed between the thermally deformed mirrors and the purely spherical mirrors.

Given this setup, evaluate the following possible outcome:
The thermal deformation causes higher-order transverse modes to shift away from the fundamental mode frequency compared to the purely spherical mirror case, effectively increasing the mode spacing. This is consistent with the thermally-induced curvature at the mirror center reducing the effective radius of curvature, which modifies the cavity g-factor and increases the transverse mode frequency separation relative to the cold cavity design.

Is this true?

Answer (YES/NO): NO